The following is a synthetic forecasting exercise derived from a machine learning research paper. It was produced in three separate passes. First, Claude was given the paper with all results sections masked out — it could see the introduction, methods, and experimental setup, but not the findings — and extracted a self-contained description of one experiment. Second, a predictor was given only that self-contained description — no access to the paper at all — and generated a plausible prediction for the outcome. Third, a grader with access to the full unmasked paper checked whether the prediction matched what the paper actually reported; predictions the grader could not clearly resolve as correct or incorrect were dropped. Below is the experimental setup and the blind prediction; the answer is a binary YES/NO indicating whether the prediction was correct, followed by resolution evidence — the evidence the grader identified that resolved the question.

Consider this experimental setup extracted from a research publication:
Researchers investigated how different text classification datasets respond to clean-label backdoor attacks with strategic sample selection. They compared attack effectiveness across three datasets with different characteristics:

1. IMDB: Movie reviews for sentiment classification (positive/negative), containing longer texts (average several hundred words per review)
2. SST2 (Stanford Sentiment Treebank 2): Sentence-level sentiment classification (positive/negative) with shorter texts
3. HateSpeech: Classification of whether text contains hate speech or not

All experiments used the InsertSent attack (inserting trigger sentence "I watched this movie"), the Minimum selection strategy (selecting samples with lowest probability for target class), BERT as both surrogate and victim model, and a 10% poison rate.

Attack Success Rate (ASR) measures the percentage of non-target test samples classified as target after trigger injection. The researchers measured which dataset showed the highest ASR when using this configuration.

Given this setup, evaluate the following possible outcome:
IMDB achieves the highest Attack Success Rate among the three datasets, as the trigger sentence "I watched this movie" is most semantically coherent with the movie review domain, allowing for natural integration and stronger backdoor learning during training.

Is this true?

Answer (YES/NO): NO